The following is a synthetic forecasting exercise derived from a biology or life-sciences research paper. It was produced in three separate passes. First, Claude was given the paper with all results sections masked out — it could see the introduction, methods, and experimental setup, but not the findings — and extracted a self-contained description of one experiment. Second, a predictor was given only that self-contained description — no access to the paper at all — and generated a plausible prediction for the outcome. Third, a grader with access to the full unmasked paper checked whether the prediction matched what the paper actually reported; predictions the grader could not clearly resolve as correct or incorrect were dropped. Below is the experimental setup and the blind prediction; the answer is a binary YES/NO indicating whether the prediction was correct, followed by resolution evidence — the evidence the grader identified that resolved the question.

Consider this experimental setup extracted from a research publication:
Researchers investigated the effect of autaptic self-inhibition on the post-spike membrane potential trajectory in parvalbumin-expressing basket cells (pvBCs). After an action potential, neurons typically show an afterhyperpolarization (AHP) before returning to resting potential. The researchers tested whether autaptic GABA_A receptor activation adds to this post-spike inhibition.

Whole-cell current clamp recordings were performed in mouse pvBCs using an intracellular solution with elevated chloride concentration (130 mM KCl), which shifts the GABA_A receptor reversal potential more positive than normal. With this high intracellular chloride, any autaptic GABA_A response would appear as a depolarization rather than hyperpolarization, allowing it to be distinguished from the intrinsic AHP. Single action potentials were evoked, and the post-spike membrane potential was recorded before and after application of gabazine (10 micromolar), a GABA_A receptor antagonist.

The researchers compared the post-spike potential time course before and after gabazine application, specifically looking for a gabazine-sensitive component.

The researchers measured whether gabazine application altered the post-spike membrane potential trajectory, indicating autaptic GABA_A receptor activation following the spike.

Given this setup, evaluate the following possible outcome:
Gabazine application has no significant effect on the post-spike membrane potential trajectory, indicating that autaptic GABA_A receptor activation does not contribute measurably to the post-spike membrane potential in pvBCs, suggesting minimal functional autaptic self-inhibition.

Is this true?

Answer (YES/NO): NO